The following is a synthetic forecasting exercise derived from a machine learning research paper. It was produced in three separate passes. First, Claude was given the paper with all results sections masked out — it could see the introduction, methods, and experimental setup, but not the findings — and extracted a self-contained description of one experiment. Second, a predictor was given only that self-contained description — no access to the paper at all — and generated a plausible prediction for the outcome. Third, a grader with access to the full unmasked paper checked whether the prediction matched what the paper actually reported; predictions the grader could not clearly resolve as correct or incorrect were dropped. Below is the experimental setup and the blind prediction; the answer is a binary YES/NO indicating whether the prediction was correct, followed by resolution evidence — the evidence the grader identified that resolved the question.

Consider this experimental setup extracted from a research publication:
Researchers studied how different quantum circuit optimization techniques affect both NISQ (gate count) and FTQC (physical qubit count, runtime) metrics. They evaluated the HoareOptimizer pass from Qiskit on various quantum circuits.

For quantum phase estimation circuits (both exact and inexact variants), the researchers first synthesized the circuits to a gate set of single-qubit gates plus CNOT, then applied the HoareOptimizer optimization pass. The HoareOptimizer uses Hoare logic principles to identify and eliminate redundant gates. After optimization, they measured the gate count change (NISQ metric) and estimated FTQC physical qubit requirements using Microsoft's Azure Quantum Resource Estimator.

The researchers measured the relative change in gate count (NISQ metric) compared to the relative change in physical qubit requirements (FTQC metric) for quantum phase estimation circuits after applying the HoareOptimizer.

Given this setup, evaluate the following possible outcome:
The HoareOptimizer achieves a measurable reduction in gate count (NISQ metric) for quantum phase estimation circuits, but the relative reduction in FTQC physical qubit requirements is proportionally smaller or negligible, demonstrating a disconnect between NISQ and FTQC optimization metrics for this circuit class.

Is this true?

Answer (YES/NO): NO